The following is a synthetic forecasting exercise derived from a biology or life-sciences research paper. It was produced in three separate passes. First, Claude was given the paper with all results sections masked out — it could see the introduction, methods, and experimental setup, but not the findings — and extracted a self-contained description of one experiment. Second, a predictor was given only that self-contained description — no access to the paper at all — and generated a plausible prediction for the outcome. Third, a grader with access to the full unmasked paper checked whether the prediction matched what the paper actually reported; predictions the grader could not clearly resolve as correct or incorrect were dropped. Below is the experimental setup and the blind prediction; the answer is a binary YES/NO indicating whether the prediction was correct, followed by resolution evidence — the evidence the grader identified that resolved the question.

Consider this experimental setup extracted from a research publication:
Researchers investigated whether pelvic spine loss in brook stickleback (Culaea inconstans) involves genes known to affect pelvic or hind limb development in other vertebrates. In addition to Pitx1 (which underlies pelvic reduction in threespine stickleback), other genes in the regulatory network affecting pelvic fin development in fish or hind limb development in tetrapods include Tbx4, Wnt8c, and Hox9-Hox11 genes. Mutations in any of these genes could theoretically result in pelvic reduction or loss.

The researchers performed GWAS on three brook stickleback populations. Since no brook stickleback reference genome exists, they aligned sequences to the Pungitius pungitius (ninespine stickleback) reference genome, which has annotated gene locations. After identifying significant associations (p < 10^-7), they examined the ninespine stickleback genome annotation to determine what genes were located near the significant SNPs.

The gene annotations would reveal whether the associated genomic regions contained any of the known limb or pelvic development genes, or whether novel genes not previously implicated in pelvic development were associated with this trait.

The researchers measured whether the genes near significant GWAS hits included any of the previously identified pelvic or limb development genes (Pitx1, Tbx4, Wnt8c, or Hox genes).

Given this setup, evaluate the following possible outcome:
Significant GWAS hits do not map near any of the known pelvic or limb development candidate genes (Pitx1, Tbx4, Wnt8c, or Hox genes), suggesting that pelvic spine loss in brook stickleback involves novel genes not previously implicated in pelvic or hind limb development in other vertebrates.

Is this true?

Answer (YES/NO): NO